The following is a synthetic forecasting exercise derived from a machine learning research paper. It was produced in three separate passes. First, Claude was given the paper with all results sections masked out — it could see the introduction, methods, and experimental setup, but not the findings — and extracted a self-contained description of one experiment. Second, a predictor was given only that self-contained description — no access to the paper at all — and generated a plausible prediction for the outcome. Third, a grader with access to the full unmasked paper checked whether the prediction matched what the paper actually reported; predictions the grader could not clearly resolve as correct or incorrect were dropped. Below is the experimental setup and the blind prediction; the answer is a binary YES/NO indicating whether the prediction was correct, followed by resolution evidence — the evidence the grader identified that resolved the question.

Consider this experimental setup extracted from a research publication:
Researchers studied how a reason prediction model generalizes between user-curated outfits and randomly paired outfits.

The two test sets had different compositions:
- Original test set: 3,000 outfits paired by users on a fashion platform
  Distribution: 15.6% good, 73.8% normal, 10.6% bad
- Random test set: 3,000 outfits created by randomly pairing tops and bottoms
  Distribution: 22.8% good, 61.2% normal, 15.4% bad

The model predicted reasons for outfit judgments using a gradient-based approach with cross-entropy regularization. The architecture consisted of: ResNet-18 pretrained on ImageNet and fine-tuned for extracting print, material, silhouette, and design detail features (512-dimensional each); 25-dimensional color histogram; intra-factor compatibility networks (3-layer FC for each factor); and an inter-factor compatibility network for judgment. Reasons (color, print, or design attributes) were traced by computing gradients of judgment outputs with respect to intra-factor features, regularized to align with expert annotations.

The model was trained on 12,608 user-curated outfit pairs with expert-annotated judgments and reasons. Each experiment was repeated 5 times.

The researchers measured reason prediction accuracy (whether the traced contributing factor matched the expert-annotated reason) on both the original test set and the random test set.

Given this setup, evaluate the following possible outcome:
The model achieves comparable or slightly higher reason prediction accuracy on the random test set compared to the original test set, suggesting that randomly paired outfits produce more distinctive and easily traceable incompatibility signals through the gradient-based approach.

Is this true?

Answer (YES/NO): YES